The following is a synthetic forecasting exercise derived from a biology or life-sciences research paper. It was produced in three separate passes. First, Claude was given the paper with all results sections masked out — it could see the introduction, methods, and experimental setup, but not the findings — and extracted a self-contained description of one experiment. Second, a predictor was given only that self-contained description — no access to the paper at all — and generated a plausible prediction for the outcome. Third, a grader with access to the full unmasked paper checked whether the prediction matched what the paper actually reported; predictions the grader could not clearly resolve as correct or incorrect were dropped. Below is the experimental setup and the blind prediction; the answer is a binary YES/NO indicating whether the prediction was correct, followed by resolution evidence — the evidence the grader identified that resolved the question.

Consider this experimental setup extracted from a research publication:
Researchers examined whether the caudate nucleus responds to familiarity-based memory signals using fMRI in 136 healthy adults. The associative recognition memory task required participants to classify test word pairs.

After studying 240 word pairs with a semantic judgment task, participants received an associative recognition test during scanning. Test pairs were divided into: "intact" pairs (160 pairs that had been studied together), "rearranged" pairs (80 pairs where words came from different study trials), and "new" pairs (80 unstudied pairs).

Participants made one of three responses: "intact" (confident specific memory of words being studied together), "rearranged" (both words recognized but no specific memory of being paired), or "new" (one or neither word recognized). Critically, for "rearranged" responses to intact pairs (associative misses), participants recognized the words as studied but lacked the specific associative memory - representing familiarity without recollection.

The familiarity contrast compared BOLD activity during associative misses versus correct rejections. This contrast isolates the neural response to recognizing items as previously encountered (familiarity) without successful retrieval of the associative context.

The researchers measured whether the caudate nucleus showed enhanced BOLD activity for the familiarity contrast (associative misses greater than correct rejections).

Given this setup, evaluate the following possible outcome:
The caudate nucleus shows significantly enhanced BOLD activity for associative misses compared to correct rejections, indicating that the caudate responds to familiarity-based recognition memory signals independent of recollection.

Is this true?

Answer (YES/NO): YES